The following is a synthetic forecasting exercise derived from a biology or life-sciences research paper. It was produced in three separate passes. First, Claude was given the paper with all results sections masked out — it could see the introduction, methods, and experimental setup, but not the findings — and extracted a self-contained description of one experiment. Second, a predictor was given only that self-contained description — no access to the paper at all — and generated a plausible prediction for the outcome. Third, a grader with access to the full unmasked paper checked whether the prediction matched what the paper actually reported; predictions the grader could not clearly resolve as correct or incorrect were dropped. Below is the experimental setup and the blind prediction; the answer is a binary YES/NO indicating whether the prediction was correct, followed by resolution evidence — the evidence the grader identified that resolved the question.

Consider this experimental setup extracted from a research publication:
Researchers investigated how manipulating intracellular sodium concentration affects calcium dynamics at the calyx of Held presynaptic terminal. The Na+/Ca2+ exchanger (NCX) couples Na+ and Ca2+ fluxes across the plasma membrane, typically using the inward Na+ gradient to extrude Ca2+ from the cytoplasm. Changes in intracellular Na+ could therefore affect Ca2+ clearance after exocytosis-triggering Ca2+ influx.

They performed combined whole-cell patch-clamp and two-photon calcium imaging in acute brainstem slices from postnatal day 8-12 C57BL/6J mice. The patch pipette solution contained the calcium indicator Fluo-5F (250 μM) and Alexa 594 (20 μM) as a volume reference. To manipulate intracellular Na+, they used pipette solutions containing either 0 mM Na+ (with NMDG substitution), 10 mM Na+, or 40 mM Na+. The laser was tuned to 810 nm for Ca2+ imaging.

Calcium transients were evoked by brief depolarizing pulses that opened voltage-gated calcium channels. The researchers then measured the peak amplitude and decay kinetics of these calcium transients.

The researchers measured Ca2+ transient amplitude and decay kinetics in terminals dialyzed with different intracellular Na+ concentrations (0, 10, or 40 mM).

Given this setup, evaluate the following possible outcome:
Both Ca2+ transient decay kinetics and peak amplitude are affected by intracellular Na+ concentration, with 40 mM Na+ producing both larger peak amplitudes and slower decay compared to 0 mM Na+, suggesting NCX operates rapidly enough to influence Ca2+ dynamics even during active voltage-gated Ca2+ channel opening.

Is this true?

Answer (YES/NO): NO